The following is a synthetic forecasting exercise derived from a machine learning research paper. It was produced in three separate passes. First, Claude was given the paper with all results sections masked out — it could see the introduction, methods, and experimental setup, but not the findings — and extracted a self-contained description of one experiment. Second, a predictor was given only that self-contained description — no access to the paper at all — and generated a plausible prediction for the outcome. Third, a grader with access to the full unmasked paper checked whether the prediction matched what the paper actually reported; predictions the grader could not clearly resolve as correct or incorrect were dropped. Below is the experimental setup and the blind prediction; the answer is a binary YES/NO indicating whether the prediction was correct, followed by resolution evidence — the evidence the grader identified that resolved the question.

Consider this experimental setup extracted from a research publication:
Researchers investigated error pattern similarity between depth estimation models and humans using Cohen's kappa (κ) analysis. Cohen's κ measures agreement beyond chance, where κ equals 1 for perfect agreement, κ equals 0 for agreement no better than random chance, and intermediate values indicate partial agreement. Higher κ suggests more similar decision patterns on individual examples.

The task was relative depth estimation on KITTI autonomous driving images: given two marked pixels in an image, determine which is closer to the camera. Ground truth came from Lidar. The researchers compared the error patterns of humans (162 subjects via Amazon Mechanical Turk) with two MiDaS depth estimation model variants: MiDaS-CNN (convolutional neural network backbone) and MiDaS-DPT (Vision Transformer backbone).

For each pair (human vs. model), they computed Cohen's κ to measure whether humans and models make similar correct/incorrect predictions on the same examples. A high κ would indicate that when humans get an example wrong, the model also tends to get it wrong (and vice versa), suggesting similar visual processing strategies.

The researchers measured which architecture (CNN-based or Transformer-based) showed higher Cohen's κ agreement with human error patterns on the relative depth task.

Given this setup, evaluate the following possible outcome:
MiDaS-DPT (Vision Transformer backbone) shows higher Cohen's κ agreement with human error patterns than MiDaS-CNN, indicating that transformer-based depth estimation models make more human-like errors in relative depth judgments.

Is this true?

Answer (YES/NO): YES